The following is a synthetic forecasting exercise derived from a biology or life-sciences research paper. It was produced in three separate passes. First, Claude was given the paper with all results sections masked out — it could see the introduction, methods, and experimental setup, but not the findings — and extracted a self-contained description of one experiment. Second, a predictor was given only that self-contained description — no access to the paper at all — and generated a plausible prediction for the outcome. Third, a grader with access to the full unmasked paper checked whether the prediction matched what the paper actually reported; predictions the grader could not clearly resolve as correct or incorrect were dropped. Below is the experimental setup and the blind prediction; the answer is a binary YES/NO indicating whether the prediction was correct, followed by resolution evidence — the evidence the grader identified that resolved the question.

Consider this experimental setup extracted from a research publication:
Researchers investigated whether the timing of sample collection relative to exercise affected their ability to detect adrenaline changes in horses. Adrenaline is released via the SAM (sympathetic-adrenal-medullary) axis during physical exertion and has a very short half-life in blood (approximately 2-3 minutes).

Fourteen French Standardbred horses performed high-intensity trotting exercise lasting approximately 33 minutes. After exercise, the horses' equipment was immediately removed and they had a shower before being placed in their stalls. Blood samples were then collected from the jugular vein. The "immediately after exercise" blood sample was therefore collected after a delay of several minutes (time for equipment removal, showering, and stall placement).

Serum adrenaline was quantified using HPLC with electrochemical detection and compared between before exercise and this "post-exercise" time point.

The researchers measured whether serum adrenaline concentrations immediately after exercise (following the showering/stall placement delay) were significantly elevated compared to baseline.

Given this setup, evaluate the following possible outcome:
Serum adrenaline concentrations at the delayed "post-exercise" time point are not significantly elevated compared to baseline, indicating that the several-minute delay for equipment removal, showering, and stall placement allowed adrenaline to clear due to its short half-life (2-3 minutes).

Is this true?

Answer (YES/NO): NO